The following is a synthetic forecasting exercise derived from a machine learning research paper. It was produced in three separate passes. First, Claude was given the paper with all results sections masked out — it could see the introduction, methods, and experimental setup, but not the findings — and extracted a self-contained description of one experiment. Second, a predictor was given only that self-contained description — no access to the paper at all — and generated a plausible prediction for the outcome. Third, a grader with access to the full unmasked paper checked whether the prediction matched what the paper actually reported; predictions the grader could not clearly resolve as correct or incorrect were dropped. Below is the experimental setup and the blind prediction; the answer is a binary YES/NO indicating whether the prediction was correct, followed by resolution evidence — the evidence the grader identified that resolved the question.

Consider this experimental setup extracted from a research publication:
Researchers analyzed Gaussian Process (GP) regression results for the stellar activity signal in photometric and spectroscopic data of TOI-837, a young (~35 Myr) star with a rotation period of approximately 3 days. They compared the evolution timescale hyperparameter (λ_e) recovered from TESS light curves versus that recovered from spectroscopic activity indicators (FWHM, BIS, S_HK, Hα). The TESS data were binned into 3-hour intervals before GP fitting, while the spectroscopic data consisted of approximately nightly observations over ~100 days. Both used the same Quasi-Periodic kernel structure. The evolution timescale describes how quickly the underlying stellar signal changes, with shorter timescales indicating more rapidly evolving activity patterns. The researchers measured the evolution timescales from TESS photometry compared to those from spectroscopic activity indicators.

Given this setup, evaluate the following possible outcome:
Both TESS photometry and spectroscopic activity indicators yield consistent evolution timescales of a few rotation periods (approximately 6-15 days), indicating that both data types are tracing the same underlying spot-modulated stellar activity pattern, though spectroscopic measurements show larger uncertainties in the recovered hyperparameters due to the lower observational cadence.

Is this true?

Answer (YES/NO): NO